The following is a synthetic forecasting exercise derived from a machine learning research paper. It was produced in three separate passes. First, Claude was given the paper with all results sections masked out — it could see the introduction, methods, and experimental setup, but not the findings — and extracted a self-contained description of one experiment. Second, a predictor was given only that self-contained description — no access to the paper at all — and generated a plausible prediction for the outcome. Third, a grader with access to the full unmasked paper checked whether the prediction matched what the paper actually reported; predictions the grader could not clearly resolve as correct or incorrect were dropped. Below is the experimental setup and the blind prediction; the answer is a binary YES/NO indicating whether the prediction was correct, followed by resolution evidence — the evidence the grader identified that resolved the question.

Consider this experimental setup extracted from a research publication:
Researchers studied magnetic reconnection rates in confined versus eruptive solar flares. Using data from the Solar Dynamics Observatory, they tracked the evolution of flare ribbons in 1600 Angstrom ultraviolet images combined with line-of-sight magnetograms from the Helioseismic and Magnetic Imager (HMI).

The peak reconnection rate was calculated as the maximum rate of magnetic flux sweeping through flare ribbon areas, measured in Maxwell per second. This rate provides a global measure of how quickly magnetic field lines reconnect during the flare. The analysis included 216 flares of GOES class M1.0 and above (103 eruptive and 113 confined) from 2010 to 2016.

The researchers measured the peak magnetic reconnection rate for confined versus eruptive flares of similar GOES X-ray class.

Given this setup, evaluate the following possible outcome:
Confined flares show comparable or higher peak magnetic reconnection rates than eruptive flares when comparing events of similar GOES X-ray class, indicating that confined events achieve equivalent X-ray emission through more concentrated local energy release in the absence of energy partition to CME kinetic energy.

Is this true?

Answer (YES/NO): YES